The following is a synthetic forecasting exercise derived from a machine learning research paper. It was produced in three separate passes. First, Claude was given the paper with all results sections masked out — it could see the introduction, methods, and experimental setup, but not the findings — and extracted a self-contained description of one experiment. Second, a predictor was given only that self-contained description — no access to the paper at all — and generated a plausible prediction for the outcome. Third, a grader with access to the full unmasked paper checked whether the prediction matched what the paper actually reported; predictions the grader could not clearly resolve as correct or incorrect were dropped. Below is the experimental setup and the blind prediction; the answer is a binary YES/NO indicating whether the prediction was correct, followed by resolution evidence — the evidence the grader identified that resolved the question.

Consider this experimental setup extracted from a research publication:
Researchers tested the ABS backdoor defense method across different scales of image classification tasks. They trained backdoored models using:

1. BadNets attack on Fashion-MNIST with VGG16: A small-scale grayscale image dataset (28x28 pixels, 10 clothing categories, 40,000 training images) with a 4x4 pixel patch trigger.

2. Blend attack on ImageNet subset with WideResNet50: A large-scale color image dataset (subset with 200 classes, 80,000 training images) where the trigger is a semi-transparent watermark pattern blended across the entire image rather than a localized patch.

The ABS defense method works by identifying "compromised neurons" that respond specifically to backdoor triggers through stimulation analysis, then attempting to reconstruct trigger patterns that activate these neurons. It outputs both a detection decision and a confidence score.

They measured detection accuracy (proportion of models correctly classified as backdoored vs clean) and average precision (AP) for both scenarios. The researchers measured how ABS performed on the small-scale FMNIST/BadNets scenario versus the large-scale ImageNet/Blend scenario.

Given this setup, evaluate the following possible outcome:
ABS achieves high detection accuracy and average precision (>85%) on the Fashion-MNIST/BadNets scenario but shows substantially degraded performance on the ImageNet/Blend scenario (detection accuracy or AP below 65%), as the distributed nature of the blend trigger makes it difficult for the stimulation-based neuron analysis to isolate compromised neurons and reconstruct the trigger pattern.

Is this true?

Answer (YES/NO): NO